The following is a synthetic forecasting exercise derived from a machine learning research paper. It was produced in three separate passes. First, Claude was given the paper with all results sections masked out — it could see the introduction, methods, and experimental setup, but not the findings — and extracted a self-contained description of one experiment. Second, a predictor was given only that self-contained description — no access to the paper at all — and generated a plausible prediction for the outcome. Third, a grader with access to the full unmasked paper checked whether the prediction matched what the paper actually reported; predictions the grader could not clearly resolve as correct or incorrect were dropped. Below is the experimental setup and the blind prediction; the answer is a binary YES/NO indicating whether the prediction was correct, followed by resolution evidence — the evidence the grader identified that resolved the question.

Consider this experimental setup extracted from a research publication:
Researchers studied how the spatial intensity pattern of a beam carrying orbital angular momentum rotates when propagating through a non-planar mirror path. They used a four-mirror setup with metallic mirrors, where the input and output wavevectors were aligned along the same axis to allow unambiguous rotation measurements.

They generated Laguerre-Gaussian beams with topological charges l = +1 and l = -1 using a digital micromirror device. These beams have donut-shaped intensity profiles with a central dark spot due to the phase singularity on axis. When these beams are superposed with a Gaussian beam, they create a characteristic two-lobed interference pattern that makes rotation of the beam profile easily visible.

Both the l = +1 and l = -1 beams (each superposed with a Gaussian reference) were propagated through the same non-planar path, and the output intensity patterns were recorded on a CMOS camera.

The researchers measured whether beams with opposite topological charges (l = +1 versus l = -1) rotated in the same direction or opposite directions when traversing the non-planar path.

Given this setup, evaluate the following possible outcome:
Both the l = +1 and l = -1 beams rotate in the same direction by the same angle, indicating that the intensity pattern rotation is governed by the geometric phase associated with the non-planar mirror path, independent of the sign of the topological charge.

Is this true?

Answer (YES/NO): YES